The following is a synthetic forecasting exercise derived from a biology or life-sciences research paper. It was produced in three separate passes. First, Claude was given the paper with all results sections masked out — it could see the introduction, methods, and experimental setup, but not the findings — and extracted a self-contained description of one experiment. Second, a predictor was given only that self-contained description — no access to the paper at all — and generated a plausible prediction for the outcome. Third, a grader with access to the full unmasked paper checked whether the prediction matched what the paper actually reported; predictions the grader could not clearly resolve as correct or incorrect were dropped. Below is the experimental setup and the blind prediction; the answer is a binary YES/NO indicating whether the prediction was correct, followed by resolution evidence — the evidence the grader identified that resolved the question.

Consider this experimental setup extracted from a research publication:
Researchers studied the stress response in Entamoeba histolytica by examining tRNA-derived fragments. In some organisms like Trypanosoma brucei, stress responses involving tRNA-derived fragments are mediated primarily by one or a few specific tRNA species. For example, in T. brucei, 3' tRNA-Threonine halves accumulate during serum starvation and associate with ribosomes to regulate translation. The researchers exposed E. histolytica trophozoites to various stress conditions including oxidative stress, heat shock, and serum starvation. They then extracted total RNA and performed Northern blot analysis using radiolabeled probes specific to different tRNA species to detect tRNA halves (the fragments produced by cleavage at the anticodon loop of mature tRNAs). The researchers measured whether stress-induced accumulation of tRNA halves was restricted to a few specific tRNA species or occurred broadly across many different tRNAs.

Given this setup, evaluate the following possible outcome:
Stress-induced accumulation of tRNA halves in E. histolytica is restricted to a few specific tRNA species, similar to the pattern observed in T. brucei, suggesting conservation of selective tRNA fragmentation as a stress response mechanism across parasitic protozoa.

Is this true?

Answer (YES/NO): NO